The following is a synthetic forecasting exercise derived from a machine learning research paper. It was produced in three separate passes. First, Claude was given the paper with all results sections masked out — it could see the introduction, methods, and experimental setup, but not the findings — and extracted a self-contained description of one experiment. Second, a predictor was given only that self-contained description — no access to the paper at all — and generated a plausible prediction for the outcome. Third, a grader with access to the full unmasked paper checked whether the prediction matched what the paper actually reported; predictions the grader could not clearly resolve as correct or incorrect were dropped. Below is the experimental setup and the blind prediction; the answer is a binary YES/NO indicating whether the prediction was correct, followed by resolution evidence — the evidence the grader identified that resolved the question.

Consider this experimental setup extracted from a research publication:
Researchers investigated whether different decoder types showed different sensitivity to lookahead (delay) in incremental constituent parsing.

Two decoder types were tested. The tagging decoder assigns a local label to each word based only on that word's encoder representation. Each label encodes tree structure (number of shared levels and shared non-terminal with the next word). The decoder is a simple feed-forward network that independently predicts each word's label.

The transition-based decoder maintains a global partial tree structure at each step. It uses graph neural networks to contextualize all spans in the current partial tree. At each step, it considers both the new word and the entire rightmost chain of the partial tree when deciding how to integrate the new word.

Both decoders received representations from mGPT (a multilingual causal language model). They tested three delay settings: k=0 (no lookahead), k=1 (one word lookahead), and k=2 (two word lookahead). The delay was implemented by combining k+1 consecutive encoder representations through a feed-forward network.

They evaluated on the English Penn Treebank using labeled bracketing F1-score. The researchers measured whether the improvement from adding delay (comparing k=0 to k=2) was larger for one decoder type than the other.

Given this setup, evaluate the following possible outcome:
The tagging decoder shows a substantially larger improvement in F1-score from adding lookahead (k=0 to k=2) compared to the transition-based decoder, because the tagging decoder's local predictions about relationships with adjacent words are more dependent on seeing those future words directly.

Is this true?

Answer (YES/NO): YES